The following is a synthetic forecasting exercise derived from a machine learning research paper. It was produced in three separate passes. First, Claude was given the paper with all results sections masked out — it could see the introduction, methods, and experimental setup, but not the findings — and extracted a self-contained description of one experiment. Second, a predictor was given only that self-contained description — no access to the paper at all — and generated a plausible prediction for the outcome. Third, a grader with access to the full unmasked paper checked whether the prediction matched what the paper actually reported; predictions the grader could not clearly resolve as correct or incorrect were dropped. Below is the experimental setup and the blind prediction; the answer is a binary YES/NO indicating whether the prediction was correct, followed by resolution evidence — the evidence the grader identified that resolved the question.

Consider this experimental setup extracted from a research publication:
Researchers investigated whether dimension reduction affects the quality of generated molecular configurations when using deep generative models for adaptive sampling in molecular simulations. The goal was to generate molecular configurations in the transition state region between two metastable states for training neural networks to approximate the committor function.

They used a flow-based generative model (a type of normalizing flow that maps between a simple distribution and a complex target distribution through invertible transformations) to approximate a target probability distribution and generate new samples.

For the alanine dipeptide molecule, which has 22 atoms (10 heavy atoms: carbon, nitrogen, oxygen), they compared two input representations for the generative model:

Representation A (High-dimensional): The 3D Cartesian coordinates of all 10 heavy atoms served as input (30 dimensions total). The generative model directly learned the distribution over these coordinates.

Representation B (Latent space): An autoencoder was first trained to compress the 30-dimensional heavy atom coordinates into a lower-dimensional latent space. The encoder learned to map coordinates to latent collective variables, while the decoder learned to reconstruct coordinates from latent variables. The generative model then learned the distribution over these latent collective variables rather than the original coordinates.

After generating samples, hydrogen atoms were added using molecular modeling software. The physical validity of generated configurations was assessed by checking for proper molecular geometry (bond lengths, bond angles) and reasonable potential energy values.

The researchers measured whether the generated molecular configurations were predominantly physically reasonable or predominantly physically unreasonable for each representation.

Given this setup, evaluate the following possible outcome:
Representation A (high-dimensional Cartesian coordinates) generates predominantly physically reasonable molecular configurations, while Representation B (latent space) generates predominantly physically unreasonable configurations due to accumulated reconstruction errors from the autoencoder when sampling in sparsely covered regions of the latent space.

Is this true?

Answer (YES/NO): NO